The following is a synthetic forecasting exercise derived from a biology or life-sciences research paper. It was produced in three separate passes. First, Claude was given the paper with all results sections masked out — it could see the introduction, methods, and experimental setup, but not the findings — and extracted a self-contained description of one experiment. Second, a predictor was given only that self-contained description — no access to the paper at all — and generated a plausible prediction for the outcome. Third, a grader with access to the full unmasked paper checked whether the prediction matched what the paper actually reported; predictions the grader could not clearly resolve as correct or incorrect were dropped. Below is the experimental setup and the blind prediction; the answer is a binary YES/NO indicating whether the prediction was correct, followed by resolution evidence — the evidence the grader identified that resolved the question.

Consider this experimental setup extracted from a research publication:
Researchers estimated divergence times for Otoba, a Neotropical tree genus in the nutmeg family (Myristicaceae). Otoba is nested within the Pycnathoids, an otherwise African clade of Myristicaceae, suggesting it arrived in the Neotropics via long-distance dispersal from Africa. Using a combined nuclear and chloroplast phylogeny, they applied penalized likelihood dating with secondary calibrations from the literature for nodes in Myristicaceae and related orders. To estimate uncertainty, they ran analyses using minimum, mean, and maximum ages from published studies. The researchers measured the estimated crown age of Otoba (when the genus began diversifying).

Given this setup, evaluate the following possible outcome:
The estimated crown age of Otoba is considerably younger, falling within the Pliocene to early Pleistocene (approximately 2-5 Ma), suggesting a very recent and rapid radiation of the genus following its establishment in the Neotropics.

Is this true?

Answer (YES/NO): NO